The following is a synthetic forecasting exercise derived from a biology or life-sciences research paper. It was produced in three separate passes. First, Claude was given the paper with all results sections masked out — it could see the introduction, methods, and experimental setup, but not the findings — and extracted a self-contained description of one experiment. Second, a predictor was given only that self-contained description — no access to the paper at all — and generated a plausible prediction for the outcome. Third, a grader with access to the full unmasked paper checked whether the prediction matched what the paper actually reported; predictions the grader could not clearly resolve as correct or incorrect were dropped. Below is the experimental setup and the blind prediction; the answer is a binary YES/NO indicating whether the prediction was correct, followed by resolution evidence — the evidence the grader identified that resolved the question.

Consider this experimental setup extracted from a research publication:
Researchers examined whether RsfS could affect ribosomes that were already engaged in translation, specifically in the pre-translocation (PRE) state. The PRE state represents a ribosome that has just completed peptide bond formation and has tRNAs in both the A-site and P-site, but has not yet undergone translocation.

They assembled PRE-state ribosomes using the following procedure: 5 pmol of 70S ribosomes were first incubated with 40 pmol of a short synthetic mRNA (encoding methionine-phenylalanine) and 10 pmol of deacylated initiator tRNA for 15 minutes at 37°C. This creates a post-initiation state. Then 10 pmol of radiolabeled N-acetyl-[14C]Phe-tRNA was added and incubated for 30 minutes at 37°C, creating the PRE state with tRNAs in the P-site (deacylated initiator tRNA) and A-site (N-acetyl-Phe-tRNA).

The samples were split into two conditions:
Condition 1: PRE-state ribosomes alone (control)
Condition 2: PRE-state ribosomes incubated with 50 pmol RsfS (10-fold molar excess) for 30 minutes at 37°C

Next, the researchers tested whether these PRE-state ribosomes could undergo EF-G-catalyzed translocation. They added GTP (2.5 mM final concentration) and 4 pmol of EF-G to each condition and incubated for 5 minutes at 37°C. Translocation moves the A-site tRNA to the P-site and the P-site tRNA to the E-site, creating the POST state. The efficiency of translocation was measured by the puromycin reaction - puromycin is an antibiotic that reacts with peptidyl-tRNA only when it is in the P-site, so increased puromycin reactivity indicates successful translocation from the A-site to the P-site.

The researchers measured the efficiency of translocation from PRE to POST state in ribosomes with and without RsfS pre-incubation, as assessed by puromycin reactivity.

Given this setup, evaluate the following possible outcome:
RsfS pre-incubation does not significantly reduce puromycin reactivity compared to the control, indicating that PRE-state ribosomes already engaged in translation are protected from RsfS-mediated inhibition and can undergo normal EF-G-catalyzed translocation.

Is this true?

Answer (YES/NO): YES